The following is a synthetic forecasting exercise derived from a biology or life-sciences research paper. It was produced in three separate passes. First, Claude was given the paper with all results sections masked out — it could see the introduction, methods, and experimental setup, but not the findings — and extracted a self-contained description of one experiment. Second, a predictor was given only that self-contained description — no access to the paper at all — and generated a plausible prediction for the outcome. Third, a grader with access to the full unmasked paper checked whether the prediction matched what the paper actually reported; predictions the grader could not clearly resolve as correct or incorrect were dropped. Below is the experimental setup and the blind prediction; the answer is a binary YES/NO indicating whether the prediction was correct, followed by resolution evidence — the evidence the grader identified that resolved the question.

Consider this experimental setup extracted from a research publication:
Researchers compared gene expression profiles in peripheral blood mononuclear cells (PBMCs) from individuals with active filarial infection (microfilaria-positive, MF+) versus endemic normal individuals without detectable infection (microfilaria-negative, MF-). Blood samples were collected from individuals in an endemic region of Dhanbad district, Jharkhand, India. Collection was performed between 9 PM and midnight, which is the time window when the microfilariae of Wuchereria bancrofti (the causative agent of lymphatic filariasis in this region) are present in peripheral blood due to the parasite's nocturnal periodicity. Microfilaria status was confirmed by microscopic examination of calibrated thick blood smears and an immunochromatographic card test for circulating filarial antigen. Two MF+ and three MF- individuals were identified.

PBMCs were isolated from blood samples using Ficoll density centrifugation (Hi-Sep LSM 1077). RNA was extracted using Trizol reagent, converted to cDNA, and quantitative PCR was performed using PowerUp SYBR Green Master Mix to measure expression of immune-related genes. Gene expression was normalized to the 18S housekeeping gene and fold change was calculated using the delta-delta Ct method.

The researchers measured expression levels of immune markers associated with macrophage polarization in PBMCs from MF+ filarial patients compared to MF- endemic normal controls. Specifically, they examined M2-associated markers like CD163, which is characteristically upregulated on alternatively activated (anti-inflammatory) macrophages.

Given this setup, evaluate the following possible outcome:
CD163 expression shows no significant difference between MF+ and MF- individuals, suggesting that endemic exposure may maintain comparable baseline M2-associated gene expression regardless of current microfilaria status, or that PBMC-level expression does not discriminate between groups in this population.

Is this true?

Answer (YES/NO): NO